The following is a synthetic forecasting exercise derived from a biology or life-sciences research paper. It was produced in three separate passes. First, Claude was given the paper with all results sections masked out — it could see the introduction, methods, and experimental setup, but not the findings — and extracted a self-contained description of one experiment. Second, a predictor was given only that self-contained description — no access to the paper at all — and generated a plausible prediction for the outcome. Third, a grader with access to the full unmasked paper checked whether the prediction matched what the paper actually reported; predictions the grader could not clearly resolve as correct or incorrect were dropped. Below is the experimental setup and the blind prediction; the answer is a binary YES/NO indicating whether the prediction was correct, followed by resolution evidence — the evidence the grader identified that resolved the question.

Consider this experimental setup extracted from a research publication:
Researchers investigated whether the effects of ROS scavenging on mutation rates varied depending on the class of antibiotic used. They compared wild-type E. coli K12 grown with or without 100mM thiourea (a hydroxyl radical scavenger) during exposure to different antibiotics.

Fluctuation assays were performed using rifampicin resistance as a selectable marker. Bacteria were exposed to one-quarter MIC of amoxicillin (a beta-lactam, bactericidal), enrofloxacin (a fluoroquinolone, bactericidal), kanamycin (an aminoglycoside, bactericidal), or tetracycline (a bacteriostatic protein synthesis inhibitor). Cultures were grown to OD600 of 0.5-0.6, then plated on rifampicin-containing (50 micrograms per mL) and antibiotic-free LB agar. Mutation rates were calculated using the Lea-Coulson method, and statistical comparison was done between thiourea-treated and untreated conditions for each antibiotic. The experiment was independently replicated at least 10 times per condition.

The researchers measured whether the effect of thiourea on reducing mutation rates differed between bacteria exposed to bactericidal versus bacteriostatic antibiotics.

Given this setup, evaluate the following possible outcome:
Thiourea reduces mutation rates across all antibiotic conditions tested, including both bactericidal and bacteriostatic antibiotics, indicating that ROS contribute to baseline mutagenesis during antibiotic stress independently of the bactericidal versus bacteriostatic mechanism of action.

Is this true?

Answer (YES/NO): NO